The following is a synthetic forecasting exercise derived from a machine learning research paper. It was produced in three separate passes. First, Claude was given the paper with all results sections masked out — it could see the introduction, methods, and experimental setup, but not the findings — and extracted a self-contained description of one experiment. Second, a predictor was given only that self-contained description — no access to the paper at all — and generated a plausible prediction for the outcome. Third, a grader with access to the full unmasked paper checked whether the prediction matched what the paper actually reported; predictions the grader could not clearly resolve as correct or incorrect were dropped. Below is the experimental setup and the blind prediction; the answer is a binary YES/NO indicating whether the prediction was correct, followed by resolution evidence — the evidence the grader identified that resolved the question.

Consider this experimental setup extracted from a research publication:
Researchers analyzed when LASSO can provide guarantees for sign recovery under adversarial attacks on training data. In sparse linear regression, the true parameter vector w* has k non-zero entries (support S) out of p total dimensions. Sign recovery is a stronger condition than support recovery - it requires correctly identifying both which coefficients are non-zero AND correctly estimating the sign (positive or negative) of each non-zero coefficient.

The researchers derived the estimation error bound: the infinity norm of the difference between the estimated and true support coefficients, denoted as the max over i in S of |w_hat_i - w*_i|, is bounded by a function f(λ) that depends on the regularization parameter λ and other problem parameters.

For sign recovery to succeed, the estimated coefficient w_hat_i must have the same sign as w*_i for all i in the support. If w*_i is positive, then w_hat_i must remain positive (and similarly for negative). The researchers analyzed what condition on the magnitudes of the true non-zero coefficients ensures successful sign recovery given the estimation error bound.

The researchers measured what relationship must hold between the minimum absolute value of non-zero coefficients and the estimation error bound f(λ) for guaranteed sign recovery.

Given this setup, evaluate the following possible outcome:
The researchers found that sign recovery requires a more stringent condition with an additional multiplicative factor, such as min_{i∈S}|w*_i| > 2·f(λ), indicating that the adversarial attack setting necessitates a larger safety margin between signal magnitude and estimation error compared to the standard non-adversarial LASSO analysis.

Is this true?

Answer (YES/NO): YES